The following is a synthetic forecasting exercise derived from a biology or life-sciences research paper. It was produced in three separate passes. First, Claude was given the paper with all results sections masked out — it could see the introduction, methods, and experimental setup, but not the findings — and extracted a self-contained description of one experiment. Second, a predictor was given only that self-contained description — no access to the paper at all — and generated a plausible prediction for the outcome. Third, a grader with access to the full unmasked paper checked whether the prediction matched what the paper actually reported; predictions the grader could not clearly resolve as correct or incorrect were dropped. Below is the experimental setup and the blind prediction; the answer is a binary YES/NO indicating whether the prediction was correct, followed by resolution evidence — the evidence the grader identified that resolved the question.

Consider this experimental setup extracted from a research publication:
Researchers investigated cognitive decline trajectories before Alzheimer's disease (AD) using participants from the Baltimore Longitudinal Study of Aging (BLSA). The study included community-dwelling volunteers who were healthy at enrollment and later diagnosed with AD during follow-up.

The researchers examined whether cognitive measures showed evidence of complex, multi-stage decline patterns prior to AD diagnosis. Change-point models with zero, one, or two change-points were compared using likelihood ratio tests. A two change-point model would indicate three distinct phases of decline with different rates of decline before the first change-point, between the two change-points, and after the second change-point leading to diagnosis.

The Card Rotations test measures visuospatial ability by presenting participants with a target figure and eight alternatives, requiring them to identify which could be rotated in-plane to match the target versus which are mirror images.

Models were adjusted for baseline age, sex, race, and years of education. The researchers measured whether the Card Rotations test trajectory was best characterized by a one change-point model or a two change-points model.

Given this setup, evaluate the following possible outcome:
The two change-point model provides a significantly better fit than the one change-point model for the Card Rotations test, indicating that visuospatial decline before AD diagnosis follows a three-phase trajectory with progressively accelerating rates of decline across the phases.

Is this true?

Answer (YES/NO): NO